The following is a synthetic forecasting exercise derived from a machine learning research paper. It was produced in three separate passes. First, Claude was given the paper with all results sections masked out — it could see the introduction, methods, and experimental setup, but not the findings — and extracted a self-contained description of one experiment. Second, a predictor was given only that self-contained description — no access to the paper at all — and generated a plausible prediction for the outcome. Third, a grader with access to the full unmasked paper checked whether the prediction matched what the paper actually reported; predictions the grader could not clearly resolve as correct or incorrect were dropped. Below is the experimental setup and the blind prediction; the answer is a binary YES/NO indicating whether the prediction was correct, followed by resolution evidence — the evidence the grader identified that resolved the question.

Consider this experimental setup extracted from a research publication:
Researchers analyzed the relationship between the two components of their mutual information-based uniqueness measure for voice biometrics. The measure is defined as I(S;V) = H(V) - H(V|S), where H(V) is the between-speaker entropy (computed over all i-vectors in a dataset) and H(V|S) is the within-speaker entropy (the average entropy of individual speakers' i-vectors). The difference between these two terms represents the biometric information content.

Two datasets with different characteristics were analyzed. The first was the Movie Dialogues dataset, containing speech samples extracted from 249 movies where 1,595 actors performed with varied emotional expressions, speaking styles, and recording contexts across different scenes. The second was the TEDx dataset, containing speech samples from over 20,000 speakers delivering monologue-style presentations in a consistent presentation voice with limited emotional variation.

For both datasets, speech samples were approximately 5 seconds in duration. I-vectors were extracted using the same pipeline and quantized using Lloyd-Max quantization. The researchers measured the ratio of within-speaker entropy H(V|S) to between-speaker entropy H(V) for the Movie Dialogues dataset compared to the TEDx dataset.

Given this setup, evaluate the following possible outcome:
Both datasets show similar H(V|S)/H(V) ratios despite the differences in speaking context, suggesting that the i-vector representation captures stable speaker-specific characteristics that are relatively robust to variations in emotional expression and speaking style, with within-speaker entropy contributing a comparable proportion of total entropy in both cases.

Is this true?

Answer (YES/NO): NO